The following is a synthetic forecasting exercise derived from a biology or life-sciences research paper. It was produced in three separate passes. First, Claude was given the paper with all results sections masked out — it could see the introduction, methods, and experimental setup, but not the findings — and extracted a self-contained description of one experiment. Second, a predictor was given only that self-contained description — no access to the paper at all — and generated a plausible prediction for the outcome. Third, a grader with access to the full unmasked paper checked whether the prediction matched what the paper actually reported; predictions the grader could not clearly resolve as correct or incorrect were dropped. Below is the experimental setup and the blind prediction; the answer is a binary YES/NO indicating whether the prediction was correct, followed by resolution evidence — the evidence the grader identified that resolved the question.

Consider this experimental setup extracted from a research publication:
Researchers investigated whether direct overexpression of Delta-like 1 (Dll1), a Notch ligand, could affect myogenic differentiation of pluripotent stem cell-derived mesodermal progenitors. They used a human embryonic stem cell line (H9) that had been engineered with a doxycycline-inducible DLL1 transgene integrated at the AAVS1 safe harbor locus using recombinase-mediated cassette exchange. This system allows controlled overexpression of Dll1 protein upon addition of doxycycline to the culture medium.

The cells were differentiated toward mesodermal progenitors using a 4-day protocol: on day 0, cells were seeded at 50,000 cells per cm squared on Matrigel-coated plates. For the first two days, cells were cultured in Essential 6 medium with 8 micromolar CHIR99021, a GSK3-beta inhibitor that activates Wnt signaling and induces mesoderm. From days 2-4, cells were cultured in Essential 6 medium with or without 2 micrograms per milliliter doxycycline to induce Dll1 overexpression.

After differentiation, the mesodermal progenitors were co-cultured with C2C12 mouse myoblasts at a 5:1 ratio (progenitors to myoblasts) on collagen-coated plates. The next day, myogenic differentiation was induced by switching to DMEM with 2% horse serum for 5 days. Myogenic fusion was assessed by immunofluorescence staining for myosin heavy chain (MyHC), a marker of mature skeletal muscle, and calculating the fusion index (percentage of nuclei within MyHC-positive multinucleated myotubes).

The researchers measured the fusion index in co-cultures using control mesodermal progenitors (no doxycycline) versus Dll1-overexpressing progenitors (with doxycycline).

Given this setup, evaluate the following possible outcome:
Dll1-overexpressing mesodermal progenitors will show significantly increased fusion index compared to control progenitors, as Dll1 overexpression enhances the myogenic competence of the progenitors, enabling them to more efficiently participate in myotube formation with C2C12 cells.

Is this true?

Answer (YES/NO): YES